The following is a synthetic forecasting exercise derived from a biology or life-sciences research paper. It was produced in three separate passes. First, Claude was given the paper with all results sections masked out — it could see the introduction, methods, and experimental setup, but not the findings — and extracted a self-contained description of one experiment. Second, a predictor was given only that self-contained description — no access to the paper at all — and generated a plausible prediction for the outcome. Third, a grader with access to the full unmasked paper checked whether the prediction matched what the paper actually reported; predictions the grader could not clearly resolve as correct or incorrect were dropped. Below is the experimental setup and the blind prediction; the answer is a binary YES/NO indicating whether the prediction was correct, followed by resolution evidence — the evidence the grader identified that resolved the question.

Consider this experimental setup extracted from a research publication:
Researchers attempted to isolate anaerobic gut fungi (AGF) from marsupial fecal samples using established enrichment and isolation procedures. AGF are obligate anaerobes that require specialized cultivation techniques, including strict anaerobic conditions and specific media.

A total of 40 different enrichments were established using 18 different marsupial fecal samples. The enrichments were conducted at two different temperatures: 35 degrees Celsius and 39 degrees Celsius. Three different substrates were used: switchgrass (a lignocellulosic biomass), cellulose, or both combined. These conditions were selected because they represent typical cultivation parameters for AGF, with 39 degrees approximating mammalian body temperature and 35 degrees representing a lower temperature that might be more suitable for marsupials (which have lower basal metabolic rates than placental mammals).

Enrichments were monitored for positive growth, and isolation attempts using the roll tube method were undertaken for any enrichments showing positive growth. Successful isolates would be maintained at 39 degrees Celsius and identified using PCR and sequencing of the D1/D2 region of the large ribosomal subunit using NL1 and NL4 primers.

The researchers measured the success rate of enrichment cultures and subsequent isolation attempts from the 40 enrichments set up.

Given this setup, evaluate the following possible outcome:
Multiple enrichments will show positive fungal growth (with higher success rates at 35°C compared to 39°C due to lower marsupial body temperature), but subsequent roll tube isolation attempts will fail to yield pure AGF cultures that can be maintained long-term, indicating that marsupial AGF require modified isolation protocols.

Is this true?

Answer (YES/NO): NO